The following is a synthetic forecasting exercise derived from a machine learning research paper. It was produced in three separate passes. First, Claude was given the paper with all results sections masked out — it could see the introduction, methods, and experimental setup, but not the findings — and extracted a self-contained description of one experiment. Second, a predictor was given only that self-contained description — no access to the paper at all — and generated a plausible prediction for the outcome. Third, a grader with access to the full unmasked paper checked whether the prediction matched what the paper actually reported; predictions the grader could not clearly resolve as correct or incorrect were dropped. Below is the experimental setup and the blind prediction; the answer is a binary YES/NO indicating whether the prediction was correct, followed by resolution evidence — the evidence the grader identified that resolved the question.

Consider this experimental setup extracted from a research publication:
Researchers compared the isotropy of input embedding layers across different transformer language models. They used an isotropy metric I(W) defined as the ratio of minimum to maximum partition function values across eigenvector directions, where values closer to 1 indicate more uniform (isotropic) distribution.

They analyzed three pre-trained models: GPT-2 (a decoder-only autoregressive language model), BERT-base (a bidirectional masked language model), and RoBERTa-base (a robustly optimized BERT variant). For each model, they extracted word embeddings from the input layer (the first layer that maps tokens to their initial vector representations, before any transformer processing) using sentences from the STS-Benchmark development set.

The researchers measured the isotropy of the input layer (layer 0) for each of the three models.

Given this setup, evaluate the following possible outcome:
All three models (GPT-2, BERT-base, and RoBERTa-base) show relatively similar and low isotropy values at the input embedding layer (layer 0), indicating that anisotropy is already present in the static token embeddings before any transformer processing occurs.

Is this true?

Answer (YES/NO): NO